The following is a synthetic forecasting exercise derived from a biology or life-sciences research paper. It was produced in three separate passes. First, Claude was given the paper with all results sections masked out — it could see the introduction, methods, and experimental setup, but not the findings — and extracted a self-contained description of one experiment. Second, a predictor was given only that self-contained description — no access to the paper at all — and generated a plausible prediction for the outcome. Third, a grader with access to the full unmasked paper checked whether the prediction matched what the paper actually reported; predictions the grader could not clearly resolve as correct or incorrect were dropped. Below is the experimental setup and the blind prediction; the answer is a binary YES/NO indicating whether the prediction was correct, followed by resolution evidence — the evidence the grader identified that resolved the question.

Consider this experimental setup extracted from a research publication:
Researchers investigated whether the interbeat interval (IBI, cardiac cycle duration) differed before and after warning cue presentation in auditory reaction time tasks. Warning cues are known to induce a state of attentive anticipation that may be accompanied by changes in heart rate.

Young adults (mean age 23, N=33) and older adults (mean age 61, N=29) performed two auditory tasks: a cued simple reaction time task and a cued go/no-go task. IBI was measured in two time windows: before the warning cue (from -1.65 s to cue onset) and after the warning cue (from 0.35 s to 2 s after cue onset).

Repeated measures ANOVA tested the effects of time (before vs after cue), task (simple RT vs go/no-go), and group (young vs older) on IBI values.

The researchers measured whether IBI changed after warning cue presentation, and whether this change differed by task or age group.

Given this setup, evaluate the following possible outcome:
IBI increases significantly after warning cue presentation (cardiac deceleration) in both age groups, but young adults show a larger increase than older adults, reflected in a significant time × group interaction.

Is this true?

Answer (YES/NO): NO